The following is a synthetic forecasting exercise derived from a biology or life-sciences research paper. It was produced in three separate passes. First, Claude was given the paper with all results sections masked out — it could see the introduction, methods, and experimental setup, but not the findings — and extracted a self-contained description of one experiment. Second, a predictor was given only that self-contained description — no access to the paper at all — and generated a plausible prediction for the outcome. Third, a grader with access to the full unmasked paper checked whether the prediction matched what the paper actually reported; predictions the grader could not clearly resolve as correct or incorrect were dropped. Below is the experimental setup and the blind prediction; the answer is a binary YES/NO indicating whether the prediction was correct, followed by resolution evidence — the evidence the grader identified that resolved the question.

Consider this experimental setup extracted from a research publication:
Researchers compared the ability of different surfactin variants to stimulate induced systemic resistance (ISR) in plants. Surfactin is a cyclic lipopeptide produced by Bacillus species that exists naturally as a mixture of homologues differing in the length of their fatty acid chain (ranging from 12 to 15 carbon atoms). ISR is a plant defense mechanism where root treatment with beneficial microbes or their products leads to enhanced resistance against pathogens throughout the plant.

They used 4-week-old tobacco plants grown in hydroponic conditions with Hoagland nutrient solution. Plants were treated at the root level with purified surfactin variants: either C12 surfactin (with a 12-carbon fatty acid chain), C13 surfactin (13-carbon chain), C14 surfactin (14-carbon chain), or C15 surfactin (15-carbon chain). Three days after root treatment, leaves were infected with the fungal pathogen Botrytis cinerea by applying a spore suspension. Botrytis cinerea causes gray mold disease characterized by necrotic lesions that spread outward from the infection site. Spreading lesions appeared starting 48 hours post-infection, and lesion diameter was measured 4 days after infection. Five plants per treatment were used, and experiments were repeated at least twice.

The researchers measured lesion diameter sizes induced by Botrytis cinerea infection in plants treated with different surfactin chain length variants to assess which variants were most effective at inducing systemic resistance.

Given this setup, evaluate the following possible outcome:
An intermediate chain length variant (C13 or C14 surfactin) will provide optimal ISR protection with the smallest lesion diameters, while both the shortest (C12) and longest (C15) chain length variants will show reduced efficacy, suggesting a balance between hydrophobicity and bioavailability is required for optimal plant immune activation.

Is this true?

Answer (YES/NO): NO